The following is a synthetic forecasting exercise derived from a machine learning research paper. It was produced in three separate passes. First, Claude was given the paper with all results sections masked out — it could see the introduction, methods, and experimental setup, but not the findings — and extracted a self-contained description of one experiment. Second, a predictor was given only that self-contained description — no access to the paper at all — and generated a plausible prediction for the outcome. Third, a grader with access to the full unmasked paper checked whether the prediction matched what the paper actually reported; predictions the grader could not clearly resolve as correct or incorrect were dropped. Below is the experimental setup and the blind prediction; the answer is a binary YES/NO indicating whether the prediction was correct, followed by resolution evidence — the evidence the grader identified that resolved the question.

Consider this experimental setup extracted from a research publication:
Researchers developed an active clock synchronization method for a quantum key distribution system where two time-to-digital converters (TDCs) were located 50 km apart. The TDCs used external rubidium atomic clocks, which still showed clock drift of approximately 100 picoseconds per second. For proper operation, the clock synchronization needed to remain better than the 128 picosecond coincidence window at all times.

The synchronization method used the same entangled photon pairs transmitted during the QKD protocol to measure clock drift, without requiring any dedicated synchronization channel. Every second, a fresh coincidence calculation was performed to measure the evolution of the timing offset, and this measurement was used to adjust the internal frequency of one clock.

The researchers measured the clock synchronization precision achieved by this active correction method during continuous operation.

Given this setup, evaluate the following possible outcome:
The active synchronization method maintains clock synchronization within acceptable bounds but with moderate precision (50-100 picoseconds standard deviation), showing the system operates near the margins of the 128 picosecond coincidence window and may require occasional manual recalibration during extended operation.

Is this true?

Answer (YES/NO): NO